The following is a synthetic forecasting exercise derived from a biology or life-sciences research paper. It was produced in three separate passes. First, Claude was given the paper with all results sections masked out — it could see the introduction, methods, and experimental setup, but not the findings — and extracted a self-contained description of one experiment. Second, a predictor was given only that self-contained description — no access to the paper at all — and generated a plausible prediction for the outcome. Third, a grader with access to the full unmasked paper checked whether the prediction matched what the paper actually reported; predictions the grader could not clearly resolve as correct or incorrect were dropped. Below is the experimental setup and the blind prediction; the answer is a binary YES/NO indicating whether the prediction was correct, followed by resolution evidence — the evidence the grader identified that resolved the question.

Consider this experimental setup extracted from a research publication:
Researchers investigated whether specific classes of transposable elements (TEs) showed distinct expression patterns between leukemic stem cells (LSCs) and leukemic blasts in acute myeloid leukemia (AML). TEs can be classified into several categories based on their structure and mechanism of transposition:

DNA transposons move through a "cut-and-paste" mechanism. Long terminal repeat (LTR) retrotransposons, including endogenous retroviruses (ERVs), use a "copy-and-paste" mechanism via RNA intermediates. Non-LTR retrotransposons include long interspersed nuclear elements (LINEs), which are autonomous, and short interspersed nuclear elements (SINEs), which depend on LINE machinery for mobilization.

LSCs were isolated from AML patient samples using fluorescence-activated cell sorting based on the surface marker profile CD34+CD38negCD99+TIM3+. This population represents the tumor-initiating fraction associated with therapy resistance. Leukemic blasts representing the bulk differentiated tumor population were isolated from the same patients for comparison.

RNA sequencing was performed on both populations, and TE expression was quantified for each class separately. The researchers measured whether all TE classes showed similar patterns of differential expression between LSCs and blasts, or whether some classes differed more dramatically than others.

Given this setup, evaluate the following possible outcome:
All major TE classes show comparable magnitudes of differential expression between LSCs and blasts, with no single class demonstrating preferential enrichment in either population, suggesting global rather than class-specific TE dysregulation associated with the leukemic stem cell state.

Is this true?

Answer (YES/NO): NO